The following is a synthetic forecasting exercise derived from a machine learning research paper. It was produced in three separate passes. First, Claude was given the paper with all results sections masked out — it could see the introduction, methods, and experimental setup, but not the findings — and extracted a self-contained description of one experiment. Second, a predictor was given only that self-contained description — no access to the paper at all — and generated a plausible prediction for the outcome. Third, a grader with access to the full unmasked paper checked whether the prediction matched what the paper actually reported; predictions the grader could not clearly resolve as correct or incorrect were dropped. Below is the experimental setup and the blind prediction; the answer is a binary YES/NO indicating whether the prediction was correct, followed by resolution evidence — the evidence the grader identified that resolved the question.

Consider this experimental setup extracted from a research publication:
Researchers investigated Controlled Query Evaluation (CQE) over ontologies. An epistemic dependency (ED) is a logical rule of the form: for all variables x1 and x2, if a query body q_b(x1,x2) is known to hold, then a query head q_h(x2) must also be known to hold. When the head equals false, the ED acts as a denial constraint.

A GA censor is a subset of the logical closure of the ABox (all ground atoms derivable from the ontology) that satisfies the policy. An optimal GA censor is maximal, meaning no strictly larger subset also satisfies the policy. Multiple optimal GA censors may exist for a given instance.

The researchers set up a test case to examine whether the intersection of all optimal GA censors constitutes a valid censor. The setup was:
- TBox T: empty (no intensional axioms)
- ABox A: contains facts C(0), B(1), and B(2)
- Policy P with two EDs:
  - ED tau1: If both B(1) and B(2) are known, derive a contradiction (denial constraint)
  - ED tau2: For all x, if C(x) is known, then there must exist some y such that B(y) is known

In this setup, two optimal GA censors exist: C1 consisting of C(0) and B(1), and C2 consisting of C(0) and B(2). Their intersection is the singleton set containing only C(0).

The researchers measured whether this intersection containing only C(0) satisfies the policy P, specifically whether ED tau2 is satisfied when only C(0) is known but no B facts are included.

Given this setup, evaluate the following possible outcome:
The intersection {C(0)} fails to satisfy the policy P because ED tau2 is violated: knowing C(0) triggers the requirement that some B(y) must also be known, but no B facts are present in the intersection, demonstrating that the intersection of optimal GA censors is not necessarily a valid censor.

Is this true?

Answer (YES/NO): YES